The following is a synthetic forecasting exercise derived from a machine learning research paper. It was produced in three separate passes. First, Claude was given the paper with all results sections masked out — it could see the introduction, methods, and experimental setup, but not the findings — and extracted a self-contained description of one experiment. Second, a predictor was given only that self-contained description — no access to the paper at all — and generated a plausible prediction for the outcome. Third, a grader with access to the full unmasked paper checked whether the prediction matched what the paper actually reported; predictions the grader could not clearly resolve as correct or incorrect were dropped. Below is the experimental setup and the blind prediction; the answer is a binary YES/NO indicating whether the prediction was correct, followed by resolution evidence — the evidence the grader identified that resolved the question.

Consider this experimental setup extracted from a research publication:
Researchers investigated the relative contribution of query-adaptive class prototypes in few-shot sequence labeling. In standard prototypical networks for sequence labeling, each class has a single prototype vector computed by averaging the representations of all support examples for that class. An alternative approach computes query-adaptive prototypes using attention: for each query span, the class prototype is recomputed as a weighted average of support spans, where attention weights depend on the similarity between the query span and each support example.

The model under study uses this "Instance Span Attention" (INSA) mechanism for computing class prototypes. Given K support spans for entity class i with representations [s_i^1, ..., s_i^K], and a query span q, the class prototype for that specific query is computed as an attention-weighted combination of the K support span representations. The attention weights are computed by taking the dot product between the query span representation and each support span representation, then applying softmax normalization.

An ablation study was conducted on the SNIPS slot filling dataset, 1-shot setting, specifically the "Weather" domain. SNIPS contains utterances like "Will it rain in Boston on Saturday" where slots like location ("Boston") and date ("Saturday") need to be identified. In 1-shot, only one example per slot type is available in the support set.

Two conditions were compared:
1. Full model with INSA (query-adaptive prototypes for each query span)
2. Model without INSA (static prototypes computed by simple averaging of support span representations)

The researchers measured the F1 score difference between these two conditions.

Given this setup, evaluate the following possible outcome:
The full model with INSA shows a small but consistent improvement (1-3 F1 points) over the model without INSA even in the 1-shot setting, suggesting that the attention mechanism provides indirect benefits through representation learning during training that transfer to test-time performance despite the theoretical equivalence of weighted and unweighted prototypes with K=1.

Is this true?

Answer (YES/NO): NO